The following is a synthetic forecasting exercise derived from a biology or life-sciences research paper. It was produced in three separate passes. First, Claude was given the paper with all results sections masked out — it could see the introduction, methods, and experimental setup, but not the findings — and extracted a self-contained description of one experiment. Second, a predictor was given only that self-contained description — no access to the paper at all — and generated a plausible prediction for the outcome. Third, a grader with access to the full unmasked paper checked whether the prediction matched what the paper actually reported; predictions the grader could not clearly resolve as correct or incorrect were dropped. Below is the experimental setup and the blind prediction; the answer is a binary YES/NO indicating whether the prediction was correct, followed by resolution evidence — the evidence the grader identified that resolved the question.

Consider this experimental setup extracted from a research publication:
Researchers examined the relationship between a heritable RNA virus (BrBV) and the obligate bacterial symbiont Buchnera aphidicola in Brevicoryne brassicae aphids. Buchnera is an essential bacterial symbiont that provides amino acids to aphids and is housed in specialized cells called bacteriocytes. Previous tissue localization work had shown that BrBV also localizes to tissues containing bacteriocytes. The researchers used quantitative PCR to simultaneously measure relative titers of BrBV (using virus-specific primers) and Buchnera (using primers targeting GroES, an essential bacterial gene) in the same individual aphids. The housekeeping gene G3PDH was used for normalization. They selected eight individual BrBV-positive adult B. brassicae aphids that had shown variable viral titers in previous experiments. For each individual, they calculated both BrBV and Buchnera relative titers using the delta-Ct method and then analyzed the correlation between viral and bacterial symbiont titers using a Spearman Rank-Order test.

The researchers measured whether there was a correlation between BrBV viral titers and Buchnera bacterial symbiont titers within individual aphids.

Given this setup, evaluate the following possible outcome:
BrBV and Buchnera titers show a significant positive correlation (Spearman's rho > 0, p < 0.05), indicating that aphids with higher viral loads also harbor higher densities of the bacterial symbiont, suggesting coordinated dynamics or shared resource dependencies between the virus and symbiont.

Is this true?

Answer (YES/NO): YES